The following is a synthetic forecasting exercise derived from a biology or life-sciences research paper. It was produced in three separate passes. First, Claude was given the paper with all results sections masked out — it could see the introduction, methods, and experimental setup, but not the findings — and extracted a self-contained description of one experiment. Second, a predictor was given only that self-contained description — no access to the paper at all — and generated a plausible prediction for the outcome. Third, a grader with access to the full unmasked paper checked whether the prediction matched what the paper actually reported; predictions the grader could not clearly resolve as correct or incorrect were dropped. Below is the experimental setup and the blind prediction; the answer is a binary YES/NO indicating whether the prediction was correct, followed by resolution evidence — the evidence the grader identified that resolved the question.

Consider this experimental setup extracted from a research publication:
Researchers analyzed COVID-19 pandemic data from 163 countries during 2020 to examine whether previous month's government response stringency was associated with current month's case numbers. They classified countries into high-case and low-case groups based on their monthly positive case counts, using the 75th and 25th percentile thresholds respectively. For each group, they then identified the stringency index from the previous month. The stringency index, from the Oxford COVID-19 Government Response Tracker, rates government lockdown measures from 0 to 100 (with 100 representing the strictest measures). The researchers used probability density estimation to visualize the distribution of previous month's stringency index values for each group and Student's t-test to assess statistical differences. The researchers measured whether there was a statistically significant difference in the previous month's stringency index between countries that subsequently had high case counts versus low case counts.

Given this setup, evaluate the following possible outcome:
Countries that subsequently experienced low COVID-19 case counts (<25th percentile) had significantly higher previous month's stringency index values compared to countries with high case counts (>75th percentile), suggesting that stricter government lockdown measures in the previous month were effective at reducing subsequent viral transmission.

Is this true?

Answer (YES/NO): YES